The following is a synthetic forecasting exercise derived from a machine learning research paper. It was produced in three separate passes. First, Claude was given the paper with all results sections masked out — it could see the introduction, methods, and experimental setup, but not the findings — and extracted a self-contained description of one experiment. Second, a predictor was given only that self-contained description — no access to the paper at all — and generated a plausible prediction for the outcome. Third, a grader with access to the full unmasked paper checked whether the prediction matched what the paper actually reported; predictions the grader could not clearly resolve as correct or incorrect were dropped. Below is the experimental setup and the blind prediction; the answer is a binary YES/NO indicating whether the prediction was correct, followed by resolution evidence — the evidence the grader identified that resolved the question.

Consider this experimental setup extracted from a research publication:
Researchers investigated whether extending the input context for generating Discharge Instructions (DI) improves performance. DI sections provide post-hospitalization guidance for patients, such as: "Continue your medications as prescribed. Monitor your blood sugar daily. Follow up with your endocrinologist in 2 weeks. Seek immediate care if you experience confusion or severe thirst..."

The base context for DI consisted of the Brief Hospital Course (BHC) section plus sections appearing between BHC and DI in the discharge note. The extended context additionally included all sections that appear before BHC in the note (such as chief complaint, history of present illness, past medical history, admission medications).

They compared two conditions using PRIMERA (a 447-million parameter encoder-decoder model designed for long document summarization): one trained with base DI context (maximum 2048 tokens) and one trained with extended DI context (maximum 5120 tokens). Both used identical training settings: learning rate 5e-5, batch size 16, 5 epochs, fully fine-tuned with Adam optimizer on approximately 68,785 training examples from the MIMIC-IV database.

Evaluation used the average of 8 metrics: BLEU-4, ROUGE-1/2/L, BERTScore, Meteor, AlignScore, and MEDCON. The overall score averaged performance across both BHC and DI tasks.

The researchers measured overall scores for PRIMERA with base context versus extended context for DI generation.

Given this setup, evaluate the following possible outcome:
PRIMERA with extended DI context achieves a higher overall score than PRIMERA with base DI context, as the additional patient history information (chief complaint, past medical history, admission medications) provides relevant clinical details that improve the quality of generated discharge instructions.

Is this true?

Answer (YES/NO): NO